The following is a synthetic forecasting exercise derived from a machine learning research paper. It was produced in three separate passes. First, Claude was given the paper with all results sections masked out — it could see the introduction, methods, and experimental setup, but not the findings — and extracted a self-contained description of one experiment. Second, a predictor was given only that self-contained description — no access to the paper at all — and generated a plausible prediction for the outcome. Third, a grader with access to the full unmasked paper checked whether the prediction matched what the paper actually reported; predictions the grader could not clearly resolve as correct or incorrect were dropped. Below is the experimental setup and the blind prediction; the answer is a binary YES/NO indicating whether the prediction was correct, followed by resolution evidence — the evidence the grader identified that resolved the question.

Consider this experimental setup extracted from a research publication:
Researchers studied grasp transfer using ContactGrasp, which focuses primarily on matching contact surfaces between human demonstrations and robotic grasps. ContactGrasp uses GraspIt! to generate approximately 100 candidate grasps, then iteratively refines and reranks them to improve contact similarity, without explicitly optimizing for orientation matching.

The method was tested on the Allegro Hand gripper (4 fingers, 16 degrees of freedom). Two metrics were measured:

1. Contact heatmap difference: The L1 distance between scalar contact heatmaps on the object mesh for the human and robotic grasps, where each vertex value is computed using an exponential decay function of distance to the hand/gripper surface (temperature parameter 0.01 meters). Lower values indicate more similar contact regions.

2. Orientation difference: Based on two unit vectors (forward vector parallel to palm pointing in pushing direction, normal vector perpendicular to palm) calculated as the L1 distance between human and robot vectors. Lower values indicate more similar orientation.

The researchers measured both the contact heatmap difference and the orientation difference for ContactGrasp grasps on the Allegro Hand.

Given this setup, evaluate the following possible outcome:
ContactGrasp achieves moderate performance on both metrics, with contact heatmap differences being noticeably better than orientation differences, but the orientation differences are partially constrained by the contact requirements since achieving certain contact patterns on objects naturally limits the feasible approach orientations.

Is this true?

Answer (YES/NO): NO